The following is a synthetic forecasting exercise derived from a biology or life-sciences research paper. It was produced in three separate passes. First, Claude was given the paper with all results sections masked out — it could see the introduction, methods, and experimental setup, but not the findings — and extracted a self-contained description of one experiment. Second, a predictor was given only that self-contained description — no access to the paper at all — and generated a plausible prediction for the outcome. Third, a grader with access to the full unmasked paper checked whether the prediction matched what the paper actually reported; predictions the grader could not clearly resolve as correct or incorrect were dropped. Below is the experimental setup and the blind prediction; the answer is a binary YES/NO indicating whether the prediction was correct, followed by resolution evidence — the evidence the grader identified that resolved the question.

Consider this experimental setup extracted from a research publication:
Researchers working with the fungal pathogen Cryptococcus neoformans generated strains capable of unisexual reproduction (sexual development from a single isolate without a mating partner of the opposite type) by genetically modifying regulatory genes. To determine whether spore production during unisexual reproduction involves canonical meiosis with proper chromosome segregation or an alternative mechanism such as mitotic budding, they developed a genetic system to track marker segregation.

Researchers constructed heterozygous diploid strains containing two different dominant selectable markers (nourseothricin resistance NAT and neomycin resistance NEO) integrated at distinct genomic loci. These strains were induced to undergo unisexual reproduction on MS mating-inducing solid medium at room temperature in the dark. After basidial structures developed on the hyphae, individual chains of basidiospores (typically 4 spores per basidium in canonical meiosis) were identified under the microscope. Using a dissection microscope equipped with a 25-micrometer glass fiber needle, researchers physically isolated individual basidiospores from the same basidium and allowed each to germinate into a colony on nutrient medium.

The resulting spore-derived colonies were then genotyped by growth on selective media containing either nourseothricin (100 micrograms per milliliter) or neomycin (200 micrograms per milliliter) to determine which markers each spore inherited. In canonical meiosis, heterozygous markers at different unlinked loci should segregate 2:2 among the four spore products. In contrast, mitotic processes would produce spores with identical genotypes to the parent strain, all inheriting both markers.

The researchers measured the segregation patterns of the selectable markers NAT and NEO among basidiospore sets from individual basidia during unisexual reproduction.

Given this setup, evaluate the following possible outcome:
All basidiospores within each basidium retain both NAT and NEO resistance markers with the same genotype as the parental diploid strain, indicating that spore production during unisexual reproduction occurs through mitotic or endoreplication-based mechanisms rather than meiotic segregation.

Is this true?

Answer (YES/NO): NO